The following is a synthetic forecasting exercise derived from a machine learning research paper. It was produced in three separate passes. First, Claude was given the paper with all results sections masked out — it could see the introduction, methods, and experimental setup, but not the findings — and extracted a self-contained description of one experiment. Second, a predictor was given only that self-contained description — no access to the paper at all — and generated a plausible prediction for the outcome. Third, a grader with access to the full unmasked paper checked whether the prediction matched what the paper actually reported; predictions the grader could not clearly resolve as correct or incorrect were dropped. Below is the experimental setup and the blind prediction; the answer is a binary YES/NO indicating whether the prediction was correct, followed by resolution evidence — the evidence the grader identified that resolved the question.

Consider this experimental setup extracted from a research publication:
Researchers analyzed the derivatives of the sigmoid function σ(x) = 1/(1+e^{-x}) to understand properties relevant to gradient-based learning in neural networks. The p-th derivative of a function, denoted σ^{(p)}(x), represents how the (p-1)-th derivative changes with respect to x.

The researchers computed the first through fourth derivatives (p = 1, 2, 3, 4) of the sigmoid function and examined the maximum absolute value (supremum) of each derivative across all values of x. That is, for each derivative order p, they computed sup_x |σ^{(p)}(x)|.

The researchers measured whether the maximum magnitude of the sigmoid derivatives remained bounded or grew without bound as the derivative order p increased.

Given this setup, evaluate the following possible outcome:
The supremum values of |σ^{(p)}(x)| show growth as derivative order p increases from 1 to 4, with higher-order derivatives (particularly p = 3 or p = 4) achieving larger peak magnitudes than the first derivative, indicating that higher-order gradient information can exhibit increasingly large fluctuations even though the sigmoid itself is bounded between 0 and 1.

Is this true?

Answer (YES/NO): YES